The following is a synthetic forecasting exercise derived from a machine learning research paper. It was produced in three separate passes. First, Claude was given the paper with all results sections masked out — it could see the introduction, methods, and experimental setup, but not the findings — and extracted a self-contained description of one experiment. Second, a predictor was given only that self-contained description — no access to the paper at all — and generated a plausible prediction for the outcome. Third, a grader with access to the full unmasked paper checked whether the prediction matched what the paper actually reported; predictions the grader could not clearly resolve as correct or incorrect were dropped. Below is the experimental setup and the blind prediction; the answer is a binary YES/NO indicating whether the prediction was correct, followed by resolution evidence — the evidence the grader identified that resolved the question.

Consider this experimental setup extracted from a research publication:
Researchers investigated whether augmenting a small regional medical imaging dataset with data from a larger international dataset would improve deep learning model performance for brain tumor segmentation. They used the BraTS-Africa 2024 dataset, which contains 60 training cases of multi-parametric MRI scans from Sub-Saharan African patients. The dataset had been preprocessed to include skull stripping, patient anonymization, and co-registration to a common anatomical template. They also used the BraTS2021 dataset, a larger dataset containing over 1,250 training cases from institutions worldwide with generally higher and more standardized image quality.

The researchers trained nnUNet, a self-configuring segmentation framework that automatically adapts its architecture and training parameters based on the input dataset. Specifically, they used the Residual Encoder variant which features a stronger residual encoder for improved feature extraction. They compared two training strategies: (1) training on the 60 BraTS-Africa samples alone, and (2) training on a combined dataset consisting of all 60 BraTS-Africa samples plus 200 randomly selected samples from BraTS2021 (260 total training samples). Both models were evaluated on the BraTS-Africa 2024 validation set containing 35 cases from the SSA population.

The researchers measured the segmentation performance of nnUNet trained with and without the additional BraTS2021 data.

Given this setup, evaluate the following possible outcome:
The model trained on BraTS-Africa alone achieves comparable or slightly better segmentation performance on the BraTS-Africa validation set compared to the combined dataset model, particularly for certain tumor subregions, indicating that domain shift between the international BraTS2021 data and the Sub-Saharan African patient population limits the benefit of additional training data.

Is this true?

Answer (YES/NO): YES